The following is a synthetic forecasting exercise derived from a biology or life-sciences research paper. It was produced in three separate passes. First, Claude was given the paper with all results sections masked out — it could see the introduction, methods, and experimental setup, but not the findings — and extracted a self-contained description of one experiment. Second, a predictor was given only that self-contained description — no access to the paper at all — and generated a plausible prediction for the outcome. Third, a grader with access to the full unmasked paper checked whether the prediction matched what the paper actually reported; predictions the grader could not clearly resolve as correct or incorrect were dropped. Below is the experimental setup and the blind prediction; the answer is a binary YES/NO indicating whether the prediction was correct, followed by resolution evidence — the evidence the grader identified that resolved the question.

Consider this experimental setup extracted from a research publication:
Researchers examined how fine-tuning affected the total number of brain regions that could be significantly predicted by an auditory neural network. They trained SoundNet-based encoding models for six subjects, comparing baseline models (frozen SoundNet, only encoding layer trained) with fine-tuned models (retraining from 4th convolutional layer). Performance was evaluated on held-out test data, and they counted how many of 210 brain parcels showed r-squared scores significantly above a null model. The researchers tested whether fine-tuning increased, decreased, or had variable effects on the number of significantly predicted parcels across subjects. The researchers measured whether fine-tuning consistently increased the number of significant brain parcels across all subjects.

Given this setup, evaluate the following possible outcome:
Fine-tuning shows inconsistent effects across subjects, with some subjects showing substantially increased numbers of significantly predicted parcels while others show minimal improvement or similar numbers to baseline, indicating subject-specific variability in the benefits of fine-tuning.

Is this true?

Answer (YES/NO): NO